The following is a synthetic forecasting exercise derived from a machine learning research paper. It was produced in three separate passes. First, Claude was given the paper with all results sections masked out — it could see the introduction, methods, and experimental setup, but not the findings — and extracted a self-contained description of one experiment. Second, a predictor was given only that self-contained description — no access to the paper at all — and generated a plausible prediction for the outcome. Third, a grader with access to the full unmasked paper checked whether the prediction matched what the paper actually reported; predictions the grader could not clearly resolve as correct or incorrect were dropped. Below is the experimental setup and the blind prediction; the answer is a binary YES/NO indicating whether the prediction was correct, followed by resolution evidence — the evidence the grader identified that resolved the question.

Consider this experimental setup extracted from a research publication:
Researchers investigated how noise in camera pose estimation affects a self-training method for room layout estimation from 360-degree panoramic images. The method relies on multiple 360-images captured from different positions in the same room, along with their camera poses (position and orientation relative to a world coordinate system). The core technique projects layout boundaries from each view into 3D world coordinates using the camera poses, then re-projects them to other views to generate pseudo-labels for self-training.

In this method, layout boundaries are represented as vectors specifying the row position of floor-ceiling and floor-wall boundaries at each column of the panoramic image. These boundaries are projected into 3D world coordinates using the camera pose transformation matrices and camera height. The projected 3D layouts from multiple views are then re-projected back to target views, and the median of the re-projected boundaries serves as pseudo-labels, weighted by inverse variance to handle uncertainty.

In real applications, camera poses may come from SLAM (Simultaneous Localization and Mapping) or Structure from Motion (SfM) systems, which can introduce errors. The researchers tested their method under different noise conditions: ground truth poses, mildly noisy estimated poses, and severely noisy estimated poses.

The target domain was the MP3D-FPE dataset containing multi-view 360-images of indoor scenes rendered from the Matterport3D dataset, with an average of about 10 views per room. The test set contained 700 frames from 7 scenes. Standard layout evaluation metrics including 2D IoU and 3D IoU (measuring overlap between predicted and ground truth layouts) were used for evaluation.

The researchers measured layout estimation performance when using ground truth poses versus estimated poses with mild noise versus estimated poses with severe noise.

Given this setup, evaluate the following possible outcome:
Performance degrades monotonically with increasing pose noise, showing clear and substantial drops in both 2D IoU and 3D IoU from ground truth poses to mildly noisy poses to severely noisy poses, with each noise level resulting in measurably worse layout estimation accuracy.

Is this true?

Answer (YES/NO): NO